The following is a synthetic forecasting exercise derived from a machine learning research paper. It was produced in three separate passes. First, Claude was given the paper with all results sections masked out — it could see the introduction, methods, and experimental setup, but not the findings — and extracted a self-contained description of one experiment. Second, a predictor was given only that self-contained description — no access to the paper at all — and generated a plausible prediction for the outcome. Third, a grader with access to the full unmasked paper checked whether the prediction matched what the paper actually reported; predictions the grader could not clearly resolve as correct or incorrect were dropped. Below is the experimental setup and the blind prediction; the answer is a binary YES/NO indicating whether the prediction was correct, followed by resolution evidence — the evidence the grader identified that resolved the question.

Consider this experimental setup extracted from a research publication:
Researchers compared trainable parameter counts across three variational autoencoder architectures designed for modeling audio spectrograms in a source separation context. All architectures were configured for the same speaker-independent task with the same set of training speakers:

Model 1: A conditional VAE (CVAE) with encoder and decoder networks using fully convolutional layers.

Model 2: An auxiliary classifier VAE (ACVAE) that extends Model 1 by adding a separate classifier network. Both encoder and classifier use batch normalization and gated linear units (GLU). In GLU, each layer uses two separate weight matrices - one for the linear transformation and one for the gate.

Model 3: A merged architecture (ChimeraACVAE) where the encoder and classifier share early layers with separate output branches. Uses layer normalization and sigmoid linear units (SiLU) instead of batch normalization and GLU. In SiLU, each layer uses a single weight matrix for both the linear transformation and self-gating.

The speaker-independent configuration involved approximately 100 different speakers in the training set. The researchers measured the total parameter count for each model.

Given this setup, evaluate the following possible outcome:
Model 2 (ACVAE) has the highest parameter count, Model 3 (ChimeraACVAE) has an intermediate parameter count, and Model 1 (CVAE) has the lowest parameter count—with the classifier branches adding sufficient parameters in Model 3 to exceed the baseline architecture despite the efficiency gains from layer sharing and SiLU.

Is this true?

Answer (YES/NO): NO